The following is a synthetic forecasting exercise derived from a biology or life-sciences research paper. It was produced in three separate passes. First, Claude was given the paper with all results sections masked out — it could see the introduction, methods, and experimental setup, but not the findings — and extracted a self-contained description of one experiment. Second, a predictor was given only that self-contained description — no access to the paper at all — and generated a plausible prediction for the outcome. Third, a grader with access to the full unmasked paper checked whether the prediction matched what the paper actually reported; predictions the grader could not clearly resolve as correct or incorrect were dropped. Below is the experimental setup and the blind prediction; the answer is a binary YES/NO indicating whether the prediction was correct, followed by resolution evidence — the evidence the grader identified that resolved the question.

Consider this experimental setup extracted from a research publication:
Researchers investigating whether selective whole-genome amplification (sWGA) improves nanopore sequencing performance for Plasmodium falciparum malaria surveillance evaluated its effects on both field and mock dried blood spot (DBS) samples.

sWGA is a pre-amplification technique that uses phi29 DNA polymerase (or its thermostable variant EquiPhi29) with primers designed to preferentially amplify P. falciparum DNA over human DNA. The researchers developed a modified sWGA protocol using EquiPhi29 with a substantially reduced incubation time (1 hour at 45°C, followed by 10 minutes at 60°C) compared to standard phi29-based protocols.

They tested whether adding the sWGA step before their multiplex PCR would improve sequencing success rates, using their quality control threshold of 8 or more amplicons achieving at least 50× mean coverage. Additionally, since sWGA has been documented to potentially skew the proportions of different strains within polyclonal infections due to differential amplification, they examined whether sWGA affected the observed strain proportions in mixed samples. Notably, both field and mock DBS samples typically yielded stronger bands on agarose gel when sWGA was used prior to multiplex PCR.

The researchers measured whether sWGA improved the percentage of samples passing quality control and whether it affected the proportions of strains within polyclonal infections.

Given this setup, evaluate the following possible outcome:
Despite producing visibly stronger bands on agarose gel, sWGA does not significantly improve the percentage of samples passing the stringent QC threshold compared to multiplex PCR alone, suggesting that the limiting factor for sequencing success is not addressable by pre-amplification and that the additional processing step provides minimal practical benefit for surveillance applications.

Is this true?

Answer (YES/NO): YES